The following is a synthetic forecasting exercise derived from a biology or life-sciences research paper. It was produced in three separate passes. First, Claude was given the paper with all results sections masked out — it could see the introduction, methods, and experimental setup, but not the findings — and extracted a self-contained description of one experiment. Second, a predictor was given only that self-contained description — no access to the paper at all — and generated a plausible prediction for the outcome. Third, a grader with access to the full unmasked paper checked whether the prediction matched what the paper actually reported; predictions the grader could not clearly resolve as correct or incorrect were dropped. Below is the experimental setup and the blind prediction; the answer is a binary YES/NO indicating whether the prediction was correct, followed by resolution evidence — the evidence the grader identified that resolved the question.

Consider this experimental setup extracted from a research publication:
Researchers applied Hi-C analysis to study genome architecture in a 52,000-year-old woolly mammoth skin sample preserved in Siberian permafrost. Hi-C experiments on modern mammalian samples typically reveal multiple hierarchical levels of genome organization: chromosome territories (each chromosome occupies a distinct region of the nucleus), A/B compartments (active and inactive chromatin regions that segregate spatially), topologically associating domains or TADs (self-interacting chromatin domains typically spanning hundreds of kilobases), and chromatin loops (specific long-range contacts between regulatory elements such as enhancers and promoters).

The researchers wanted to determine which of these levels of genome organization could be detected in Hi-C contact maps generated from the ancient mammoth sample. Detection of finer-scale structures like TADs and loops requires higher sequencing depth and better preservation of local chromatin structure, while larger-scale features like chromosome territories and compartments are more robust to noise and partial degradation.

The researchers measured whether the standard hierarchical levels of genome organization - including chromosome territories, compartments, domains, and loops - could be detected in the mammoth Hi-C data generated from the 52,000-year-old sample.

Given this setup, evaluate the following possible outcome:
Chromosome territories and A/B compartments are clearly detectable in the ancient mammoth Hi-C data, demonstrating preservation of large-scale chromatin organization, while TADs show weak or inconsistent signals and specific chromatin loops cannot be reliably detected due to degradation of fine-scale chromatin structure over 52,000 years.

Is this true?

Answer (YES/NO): NO